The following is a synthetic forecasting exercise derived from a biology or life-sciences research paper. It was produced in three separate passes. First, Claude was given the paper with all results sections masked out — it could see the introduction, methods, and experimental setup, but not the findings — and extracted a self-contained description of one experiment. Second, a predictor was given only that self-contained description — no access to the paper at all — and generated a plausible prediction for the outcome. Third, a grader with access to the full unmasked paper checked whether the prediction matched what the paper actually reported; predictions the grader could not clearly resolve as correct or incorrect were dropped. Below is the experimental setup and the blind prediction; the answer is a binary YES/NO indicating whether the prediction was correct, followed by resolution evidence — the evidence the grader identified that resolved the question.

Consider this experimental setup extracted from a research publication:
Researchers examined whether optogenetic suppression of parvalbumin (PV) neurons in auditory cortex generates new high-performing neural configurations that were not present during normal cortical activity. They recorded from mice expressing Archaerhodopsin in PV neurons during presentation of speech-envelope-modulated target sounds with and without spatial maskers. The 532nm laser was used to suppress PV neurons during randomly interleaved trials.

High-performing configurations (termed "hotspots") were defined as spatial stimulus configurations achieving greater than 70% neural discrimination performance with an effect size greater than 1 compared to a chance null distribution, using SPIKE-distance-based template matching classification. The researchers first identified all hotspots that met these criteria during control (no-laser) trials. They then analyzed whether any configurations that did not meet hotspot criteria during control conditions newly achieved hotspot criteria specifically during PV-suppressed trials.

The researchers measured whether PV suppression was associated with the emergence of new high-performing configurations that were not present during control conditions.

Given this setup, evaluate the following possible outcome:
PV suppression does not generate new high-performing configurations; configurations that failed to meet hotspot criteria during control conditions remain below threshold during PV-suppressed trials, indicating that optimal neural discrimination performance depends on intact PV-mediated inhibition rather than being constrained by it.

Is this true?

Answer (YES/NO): NO